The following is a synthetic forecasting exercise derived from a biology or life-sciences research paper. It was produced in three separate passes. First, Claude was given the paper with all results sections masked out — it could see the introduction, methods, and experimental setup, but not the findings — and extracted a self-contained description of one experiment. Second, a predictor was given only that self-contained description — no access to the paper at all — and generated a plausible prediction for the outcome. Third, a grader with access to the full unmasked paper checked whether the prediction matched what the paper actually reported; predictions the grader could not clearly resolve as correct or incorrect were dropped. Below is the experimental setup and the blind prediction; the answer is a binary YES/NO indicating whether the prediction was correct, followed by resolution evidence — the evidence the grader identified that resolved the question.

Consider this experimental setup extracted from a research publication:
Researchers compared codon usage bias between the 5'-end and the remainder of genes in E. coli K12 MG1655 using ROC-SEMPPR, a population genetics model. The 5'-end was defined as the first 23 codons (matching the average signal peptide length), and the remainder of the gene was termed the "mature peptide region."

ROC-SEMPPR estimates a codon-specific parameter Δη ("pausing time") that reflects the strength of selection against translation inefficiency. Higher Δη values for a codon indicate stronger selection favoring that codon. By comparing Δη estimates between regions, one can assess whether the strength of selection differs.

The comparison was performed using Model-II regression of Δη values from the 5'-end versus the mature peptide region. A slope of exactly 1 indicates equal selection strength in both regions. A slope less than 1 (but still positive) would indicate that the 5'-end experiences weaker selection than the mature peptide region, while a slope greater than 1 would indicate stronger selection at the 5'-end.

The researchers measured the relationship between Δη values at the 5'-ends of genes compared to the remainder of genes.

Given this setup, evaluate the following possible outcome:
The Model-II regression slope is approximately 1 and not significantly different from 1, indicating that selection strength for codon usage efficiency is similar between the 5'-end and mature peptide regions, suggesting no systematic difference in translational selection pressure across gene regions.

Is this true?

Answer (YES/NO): NO